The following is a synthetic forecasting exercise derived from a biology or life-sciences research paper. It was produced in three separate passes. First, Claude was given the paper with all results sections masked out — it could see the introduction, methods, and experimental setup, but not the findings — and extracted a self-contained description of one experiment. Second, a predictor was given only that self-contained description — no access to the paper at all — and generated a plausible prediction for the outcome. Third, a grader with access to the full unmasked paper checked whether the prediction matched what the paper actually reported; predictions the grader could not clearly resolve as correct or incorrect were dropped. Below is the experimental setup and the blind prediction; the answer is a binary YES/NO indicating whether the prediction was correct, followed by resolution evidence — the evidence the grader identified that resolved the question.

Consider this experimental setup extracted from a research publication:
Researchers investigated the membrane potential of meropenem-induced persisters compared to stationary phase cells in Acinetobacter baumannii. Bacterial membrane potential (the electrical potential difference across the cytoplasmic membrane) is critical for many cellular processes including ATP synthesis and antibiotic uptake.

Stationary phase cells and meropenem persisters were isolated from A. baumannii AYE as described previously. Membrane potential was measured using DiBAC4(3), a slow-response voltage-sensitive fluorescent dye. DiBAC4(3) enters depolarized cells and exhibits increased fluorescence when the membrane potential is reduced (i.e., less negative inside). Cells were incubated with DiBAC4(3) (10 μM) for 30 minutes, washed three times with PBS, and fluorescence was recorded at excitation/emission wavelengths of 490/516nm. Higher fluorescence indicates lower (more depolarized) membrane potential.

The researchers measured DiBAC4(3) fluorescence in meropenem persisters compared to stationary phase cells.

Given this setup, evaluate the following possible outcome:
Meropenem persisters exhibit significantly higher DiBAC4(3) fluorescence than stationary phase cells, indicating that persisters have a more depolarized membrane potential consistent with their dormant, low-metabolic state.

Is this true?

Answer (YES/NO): YES